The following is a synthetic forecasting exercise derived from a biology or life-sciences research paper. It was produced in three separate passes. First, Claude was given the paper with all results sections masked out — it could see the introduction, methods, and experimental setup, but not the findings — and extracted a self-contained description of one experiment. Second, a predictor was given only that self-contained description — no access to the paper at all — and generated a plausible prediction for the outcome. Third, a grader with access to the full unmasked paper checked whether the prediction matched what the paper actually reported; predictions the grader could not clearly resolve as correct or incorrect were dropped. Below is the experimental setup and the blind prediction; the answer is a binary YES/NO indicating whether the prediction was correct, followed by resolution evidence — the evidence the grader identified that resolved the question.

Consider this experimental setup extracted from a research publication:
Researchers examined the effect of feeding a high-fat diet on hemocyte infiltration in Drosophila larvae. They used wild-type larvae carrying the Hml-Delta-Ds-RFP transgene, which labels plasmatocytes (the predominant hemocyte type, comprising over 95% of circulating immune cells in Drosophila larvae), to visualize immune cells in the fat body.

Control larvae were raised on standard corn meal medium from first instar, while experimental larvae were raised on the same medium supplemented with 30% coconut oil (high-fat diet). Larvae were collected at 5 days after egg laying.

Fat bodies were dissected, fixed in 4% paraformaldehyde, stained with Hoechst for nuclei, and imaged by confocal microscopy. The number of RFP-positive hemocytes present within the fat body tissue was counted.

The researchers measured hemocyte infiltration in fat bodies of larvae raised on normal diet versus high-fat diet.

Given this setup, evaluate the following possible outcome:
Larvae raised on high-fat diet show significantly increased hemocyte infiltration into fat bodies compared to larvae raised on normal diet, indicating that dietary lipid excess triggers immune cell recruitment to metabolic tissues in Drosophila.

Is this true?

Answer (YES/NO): YES